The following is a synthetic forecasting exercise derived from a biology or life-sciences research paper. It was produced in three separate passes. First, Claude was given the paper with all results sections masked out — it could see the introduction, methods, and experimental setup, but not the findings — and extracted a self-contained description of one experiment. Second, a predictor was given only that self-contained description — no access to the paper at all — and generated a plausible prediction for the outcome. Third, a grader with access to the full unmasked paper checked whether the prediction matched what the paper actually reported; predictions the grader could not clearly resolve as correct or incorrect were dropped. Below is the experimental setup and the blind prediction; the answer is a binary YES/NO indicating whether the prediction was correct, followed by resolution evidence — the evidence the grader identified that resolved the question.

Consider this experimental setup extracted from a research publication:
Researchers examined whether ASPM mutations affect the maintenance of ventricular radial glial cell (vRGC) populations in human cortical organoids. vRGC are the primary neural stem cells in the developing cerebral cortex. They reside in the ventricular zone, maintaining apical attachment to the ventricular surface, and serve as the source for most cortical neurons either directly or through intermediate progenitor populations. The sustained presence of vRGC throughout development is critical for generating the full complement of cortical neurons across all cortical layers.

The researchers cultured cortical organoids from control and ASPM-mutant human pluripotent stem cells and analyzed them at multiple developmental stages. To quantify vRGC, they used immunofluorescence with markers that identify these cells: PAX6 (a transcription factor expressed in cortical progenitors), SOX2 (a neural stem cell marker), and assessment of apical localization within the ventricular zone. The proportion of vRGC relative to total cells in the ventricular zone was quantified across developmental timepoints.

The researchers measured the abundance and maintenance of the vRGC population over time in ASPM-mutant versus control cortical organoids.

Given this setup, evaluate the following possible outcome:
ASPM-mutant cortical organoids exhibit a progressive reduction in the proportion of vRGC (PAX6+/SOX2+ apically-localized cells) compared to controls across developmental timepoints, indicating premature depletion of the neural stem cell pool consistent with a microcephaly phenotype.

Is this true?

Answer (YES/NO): YES